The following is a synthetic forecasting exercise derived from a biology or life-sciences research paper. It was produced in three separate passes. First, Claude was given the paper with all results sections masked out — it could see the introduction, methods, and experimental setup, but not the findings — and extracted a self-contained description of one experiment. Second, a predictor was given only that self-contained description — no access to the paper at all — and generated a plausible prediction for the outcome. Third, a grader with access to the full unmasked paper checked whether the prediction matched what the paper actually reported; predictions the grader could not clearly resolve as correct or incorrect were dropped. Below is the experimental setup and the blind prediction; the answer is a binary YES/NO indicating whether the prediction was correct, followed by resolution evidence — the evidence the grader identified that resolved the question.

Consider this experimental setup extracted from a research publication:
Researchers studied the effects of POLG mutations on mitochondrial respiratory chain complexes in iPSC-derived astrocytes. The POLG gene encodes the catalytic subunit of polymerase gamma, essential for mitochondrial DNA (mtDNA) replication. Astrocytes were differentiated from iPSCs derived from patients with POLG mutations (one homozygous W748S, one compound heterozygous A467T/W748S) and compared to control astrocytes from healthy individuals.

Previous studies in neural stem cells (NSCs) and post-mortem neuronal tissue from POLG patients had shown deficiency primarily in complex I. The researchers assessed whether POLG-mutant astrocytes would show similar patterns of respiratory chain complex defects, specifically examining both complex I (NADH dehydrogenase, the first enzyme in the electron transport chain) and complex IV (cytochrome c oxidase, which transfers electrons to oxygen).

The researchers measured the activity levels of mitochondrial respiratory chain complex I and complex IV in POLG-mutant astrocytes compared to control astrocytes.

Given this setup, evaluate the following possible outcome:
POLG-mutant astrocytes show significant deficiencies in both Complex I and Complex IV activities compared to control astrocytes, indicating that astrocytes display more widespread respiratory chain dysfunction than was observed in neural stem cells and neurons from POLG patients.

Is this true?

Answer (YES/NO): YES